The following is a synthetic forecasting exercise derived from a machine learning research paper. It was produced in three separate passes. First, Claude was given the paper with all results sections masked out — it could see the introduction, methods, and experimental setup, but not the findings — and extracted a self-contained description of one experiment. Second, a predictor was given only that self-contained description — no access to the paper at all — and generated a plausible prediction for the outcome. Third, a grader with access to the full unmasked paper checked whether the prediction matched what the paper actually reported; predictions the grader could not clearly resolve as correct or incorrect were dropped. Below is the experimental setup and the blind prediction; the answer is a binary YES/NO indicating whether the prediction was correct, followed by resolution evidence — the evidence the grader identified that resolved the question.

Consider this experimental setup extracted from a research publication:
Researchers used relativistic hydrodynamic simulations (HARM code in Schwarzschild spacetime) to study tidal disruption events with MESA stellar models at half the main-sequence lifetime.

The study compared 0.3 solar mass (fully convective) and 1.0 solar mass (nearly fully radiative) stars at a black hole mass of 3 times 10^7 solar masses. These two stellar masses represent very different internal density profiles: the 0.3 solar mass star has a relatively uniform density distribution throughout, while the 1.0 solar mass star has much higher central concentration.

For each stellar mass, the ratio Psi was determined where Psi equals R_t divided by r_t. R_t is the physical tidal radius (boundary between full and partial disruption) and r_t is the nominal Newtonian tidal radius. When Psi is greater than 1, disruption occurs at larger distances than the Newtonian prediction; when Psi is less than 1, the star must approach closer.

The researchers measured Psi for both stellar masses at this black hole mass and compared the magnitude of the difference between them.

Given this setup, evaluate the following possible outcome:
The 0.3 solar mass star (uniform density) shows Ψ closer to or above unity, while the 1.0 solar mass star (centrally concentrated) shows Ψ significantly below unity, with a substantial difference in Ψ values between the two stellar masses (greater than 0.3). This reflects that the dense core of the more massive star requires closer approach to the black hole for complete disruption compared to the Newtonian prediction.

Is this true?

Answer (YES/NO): NO